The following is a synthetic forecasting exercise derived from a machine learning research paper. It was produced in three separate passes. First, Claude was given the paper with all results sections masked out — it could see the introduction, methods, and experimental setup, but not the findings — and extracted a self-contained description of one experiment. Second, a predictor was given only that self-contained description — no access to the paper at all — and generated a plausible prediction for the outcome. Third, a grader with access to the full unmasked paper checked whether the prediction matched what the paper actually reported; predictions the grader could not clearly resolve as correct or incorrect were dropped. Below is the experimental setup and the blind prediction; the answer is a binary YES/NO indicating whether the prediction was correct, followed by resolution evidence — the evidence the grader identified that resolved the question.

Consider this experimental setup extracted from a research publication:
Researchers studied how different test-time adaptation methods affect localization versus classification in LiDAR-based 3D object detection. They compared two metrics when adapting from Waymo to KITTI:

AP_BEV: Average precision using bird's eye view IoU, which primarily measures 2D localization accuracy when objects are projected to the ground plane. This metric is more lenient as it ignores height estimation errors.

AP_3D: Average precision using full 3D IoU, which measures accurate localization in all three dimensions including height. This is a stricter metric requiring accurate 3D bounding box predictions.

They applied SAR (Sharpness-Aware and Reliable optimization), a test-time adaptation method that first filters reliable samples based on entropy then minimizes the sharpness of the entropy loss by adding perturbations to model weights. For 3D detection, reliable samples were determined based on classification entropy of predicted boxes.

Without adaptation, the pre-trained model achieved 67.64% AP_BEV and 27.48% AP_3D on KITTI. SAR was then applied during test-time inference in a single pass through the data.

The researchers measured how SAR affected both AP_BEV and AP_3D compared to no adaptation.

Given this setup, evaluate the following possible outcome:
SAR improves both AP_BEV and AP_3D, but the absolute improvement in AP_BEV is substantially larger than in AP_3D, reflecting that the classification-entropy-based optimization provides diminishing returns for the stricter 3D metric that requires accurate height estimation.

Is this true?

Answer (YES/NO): NO